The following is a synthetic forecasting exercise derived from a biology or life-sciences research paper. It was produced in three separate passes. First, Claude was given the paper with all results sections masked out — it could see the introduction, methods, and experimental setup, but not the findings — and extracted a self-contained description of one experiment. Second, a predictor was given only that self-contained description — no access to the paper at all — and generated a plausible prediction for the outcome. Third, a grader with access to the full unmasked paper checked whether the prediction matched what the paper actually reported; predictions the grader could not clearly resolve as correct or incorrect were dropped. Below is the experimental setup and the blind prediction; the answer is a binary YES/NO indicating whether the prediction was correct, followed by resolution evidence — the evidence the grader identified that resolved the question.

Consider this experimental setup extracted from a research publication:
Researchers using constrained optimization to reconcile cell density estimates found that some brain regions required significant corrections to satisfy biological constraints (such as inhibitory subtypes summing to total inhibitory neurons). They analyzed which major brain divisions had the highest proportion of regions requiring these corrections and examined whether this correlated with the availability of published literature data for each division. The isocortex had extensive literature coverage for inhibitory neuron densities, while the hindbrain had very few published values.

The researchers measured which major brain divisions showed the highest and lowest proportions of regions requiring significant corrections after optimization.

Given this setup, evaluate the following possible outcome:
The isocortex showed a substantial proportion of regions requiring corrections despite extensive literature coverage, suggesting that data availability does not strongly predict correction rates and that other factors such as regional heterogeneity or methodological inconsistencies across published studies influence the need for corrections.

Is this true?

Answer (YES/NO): NO